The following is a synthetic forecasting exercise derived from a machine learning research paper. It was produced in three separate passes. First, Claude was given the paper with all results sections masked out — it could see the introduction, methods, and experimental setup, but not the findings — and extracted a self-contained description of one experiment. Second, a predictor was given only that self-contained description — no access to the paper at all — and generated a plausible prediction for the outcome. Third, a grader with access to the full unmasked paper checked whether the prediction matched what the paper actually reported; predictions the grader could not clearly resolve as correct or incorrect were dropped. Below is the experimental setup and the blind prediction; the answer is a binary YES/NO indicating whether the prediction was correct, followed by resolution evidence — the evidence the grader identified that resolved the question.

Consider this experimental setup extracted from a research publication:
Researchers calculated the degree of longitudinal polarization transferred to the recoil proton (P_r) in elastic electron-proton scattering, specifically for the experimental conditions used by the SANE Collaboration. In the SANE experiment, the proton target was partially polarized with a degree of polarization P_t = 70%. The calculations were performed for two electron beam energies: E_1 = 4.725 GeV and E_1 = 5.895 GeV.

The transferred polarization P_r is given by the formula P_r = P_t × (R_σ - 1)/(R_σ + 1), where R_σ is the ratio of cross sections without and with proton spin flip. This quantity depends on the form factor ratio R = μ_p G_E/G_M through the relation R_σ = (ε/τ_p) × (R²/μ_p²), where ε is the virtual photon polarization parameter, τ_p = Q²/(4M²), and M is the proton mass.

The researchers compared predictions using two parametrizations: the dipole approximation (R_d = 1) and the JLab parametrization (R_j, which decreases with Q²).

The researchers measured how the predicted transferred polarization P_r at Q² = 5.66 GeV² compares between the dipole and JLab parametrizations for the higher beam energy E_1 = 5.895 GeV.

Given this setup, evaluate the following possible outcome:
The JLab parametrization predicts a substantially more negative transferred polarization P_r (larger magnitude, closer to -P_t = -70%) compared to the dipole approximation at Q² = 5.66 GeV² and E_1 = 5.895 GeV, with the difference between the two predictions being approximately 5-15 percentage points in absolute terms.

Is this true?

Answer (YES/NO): YES